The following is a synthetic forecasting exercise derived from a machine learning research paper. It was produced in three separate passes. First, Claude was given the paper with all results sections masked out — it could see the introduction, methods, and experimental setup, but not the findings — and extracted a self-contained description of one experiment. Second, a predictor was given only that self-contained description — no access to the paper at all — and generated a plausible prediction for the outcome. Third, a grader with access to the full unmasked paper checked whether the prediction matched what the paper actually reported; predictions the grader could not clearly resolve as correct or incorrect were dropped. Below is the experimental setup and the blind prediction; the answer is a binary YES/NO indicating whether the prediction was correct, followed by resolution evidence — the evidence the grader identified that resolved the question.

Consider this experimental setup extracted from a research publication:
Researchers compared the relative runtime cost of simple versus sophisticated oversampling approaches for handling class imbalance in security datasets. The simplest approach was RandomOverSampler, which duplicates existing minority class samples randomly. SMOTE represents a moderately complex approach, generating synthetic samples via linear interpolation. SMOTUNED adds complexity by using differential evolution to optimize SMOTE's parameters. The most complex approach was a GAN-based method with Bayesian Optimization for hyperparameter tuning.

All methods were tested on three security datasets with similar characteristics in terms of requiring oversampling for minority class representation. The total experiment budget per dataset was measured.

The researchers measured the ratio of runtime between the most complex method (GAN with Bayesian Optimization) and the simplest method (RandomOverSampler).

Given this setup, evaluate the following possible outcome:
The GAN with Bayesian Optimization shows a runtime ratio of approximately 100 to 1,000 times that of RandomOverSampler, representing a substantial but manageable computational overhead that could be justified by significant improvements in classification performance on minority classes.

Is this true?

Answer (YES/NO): NO